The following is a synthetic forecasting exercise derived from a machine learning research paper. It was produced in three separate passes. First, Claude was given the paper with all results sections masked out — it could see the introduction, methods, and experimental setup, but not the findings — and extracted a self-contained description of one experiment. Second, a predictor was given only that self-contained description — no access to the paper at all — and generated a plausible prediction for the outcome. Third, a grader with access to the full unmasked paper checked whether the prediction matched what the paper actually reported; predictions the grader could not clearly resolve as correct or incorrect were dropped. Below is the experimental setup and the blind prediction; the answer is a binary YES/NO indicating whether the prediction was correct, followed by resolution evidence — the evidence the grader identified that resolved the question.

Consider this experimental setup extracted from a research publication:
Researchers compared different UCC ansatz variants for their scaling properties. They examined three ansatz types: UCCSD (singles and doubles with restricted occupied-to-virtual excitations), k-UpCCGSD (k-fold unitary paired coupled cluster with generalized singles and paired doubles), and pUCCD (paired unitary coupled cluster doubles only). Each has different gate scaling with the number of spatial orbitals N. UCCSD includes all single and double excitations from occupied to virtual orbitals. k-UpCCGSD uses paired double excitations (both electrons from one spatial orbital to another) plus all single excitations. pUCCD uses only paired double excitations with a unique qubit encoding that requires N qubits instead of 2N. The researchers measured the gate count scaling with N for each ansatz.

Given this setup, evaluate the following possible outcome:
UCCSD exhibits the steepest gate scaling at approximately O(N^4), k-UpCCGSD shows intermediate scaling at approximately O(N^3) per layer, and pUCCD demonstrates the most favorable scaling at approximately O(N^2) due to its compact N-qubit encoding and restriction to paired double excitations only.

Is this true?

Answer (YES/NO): NO